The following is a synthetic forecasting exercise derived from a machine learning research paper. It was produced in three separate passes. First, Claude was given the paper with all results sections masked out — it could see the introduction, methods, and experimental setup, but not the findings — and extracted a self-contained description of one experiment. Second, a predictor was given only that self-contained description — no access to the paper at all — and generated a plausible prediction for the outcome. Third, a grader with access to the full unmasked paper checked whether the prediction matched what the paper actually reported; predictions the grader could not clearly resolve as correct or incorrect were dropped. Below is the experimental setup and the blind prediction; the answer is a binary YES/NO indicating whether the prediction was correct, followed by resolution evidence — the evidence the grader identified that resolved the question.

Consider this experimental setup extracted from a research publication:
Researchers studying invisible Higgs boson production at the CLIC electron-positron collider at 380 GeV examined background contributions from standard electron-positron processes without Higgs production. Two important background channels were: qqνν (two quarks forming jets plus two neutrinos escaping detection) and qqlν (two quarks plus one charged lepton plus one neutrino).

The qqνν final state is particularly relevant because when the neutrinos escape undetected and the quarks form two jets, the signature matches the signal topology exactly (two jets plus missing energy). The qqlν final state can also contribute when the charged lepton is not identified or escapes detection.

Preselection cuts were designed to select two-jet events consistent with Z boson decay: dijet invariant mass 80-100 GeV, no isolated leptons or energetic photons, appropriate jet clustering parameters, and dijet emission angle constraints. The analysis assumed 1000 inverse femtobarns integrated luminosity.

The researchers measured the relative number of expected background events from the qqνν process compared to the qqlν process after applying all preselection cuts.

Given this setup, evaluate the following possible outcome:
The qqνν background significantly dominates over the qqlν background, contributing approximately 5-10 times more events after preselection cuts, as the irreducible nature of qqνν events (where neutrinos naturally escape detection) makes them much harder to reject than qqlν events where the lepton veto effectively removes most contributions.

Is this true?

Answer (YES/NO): NO